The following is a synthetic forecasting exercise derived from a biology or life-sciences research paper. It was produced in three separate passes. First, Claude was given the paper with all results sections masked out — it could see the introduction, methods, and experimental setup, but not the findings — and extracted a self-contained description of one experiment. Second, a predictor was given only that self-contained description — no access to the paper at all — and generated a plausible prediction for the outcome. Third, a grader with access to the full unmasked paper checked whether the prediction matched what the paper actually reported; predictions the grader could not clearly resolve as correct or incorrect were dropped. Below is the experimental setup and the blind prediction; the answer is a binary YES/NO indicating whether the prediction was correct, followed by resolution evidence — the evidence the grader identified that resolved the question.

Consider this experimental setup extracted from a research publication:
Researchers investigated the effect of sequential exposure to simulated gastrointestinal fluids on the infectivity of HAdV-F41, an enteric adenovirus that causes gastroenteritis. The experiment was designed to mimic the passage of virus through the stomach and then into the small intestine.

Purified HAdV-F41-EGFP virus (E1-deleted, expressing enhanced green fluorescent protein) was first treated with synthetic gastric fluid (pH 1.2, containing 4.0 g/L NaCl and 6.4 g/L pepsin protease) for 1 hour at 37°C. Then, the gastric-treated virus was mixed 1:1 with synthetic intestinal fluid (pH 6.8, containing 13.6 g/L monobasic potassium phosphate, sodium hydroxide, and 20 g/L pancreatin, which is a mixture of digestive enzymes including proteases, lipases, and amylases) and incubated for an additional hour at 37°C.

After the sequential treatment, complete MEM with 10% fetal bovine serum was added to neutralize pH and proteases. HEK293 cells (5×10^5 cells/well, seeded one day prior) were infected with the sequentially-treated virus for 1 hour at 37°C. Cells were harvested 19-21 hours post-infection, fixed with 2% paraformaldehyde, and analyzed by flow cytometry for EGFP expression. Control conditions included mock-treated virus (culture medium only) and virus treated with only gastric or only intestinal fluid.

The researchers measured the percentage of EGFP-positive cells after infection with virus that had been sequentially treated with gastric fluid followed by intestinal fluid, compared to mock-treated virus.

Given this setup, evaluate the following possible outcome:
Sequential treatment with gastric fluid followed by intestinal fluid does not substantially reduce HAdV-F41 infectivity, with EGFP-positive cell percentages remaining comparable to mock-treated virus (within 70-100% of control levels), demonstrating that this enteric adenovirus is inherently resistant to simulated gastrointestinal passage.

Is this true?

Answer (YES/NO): NO